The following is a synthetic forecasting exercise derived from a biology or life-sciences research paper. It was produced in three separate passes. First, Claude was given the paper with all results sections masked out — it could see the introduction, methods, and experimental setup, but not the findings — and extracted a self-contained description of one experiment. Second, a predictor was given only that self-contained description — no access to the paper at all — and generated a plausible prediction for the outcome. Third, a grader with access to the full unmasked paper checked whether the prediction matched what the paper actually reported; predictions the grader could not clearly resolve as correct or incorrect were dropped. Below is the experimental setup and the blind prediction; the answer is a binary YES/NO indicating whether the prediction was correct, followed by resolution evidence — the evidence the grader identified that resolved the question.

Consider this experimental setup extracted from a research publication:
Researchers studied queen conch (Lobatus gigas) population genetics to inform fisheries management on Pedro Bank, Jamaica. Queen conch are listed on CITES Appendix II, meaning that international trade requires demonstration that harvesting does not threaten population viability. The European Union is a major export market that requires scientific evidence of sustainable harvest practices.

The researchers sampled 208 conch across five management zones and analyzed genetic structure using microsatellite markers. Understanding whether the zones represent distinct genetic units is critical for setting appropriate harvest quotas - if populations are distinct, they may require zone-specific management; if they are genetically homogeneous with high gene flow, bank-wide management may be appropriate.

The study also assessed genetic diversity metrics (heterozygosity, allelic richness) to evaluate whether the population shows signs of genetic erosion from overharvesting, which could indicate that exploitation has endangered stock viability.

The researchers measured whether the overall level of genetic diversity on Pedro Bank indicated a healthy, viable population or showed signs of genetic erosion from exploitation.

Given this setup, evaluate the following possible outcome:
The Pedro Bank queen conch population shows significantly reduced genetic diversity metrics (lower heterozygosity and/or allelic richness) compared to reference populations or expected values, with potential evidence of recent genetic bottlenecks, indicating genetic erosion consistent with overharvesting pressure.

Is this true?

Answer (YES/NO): NO